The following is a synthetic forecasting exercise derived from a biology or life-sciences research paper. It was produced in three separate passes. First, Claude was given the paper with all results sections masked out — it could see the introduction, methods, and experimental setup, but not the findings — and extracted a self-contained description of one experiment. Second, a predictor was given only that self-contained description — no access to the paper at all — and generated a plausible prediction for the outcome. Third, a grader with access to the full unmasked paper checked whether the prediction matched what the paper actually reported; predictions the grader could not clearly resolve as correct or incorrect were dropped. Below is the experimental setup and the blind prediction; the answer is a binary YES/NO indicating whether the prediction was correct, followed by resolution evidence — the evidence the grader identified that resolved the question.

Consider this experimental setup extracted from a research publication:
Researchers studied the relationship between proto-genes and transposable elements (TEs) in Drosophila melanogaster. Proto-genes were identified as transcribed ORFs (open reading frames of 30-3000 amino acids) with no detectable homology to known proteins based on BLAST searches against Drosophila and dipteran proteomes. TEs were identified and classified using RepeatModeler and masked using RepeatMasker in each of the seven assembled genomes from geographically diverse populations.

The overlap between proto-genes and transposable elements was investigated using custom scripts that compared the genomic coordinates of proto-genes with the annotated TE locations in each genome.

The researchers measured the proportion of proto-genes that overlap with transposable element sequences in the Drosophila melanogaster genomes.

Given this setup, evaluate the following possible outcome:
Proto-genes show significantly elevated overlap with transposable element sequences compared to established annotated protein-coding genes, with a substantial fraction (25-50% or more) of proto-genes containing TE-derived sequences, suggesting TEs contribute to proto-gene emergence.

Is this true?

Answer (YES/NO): NO